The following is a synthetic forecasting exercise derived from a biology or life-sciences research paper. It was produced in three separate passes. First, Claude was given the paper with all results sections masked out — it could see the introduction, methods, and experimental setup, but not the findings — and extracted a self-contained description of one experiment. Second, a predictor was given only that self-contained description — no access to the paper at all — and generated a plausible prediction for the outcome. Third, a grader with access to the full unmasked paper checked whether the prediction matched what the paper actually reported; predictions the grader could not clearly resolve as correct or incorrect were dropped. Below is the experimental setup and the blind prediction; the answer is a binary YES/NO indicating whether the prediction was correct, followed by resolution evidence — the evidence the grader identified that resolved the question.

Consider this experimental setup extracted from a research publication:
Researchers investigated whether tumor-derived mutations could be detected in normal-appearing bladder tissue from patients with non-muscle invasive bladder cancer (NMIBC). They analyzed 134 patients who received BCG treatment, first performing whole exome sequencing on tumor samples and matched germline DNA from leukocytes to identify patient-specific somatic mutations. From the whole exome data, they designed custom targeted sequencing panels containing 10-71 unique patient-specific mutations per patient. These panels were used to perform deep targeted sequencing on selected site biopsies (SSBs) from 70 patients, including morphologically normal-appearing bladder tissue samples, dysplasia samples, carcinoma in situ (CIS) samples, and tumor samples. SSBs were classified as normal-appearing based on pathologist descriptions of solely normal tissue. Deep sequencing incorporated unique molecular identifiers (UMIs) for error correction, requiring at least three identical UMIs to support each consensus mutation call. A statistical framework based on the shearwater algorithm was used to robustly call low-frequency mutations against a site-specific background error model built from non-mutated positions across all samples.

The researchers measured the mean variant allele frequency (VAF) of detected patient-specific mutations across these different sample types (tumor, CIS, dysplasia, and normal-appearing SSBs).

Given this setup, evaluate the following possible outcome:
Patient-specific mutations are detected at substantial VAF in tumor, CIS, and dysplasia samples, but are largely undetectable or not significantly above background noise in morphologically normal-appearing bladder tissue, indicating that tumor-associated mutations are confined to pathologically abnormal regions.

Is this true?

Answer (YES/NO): NO